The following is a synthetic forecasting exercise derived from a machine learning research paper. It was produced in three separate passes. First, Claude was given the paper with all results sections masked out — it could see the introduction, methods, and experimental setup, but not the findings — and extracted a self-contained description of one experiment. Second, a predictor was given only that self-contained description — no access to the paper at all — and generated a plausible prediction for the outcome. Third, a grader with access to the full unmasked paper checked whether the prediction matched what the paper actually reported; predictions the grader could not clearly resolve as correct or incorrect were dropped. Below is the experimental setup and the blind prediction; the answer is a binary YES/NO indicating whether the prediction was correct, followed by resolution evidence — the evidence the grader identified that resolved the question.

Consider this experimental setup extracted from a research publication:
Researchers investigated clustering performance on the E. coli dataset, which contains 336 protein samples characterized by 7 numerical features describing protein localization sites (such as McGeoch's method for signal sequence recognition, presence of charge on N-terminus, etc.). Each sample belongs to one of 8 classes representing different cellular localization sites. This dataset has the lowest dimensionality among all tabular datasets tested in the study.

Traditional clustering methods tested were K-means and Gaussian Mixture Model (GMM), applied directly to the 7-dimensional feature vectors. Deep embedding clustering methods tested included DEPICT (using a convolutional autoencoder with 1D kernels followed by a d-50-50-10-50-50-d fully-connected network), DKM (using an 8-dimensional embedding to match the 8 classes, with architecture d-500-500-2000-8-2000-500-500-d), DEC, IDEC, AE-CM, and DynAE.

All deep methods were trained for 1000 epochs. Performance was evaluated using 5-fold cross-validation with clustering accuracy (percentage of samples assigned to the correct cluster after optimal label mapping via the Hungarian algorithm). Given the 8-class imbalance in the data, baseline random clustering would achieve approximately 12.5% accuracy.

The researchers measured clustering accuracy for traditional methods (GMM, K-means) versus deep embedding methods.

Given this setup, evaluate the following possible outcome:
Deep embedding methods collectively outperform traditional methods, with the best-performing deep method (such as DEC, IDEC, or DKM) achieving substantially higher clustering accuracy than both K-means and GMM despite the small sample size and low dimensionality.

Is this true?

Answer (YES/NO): NO